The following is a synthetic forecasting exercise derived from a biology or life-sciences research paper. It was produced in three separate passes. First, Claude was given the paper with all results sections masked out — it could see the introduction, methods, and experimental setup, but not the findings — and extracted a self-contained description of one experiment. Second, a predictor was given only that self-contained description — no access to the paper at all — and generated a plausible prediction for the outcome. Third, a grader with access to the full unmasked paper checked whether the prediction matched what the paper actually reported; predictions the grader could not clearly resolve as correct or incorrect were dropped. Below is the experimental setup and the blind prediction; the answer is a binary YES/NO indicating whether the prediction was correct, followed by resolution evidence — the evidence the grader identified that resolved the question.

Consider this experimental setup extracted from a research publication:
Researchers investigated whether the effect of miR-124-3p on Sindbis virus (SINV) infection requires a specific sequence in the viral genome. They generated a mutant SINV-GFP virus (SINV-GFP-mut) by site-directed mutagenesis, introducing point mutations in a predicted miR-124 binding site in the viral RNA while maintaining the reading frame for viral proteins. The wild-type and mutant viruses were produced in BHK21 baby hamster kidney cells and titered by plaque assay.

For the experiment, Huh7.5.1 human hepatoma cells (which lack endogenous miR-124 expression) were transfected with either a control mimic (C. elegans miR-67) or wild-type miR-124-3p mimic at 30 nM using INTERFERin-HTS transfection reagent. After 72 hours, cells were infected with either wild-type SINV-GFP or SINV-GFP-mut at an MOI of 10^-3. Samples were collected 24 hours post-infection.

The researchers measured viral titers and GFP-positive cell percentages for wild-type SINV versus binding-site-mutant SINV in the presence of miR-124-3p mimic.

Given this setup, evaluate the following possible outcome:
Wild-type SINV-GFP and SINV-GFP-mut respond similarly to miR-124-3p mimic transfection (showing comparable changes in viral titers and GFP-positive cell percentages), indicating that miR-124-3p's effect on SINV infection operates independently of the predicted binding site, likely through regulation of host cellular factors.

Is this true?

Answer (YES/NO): NO